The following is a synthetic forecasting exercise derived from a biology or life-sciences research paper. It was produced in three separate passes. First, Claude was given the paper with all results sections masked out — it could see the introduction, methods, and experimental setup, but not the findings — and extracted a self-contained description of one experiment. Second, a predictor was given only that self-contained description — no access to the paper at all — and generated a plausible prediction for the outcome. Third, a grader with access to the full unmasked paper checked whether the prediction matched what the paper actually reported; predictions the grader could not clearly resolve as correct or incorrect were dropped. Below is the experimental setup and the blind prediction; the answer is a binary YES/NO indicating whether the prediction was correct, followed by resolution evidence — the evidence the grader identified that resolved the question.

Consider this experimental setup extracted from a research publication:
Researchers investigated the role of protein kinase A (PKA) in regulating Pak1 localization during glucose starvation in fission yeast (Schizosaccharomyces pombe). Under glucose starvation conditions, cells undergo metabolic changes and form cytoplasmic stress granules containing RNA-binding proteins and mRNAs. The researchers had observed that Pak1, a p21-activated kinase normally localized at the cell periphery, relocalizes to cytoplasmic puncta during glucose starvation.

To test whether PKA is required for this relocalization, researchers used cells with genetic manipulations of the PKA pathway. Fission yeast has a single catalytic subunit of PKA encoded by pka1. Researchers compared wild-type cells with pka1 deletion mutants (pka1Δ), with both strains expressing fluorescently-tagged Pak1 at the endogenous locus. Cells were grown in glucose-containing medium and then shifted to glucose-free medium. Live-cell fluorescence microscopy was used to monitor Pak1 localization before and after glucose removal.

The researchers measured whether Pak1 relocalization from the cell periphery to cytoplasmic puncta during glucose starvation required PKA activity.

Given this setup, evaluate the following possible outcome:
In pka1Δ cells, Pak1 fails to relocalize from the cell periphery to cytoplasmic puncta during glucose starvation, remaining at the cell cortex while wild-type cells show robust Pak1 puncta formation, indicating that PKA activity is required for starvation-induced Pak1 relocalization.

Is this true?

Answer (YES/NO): YES